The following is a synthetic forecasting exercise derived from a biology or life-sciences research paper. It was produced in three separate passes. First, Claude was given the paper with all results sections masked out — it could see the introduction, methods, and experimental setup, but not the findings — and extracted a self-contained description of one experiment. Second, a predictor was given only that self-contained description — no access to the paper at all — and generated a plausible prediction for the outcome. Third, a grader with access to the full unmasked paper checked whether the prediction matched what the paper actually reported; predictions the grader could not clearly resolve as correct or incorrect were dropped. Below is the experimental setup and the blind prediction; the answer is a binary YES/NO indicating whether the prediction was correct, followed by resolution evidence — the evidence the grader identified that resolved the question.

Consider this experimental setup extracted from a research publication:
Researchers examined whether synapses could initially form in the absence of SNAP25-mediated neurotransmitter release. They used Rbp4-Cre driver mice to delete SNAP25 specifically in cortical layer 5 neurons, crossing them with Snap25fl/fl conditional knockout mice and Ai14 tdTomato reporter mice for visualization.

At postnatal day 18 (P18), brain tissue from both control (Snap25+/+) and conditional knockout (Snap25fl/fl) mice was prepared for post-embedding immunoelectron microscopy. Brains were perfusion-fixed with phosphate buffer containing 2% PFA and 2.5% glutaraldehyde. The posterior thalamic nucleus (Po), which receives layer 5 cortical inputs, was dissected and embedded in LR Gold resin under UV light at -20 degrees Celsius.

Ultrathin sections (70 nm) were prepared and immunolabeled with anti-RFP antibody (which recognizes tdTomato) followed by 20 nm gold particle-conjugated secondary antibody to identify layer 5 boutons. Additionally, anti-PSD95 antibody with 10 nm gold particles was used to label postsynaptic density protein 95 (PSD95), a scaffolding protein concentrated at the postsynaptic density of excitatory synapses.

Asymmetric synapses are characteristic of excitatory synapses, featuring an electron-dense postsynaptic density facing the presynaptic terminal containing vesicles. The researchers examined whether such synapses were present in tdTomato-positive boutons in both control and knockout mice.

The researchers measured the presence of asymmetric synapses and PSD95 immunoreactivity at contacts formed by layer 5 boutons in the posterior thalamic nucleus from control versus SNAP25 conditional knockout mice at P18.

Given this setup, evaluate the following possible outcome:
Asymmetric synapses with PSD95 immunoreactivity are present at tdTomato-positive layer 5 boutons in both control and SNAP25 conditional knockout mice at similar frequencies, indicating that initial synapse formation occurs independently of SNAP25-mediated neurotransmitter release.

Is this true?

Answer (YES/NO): NO